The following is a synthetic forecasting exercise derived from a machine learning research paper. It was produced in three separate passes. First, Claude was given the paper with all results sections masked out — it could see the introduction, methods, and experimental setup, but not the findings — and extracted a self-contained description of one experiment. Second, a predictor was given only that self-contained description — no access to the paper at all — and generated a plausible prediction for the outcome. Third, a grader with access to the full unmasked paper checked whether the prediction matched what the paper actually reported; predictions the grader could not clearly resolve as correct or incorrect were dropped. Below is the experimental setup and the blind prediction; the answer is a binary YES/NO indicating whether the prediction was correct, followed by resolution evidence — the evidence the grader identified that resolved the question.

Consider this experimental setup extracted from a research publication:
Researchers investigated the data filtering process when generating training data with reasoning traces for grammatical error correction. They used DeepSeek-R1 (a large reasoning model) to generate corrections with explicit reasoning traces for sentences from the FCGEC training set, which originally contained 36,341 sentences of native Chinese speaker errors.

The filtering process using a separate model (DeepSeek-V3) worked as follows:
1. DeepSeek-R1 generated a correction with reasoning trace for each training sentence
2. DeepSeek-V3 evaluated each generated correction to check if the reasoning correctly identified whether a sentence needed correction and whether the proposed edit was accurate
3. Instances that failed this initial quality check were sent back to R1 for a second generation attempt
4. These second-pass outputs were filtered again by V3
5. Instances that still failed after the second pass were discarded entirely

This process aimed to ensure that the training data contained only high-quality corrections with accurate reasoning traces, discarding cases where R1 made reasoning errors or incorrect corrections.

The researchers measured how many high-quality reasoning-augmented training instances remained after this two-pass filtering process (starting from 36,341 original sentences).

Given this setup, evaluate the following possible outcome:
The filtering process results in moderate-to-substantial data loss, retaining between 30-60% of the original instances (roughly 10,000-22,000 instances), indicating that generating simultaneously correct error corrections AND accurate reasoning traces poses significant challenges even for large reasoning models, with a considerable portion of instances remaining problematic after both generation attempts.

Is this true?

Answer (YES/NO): NO